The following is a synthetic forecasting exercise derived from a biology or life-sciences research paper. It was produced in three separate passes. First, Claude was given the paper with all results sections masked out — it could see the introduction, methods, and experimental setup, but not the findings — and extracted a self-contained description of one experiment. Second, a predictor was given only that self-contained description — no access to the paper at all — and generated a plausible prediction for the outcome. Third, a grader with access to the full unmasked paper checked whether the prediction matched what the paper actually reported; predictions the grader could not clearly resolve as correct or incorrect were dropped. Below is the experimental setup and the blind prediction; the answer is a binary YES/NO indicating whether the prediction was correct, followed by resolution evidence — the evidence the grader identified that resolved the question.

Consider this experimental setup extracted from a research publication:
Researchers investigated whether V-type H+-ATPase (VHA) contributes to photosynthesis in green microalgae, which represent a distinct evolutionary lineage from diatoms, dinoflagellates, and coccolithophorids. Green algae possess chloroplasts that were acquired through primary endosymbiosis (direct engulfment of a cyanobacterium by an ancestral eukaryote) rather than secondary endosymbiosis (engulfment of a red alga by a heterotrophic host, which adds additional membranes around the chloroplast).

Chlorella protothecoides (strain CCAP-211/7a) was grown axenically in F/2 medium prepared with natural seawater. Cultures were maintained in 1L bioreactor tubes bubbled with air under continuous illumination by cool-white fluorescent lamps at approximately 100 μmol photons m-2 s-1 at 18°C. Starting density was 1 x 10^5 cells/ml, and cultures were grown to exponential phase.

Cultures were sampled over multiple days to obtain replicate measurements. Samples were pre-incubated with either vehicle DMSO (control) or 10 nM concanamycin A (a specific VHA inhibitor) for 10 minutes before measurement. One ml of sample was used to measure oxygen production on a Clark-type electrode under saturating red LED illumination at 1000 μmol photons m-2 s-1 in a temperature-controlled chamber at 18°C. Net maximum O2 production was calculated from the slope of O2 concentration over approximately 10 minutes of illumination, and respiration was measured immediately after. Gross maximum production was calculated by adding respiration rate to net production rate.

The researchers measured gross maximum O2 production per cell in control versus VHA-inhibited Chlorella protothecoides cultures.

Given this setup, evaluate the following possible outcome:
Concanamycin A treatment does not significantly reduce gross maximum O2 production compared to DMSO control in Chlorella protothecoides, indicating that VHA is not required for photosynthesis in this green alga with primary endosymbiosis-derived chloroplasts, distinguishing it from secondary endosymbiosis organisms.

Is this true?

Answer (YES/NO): YES